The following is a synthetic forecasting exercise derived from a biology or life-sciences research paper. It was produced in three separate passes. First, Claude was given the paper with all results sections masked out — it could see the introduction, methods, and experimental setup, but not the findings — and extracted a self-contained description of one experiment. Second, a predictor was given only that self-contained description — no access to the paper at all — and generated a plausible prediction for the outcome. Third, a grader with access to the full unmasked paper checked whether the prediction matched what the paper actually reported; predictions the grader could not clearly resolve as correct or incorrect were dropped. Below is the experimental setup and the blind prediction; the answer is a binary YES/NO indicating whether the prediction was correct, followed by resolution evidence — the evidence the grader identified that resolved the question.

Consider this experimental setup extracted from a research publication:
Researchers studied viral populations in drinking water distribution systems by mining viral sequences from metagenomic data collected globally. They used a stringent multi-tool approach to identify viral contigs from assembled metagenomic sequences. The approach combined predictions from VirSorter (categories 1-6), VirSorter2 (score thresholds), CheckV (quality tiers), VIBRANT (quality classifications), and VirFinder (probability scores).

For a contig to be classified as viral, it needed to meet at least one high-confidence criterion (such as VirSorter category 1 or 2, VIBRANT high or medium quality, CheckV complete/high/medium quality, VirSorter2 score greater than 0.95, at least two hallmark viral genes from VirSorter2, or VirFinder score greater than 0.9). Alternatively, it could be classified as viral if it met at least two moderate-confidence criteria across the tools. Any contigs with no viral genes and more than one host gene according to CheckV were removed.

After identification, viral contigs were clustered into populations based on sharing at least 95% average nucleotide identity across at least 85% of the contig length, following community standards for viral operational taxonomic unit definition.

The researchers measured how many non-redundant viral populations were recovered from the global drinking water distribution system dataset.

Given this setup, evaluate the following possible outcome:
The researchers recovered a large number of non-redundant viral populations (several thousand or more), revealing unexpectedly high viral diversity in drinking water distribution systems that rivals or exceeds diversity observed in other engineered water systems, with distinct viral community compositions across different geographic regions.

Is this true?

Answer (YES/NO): NO